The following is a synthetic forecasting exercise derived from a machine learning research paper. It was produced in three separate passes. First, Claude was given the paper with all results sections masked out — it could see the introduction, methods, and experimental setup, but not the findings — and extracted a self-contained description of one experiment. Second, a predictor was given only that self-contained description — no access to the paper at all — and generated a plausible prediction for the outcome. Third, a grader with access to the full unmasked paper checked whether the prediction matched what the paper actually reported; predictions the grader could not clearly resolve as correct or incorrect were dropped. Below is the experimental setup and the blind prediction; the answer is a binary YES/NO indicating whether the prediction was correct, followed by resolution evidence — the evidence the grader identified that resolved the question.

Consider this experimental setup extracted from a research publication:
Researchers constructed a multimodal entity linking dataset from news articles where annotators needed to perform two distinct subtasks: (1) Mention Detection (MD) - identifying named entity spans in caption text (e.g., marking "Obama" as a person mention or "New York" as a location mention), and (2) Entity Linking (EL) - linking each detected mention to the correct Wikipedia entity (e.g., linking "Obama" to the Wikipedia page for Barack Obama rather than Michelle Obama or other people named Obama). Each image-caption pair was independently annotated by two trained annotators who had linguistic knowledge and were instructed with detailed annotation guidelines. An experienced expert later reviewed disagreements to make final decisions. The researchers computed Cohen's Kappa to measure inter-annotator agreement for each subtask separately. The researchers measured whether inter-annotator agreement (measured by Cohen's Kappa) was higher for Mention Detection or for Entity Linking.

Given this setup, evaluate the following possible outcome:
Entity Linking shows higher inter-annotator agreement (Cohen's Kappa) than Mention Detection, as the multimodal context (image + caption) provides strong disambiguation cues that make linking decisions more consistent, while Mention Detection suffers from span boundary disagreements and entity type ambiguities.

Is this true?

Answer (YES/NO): NO